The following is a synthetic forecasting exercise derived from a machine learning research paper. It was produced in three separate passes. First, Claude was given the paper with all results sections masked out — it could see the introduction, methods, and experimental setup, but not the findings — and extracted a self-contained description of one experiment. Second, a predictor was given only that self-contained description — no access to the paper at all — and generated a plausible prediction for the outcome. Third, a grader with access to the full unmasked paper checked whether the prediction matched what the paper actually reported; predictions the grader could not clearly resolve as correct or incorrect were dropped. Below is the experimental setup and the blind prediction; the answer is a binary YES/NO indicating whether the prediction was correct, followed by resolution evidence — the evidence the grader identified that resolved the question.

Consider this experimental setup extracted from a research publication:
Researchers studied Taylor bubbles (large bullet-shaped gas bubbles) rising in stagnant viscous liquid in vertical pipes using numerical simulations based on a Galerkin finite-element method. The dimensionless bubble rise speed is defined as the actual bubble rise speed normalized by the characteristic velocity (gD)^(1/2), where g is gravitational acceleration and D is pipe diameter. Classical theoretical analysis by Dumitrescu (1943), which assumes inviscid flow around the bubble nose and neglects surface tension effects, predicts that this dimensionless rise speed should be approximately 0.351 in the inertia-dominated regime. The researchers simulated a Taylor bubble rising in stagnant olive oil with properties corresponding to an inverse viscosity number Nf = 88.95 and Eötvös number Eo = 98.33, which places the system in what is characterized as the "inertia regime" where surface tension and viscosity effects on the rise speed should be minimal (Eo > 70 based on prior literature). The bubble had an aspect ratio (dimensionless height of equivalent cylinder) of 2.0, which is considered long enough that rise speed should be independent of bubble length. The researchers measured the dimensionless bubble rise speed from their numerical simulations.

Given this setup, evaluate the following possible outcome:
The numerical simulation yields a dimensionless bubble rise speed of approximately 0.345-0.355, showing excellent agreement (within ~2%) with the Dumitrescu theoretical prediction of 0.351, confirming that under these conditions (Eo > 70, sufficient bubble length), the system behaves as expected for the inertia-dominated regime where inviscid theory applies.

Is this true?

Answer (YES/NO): NO